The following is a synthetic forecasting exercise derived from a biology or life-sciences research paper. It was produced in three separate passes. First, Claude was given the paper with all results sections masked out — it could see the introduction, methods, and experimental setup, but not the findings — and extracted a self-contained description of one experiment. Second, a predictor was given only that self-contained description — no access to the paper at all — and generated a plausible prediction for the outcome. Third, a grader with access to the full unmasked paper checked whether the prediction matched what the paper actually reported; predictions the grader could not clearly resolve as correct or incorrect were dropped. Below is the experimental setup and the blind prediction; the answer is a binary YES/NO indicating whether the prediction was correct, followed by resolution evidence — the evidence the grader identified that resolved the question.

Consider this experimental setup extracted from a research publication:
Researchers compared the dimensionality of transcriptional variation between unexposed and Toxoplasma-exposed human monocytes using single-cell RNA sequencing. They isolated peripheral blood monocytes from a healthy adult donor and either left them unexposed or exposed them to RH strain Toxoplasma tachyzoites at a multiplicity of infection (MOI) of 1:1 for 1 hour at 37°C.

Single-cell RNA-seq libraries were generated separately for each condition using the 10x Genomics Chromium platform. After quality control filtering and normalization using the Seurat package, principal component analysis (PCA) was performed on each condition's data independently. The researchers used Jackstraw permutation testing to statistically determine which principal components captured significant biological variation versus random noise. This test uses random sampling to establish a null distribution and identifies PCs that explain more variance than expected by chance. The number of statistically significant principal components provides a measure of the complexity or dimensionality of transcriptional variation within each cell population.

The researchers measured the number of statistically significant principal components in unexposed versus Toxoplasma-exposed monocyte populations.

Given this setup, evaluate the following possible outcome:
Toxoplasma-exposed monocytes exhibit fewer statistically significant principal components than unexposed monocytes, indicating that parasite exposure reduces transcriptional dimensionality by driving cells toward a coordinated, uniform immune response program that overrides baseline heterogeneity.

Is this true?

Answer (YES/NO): NO